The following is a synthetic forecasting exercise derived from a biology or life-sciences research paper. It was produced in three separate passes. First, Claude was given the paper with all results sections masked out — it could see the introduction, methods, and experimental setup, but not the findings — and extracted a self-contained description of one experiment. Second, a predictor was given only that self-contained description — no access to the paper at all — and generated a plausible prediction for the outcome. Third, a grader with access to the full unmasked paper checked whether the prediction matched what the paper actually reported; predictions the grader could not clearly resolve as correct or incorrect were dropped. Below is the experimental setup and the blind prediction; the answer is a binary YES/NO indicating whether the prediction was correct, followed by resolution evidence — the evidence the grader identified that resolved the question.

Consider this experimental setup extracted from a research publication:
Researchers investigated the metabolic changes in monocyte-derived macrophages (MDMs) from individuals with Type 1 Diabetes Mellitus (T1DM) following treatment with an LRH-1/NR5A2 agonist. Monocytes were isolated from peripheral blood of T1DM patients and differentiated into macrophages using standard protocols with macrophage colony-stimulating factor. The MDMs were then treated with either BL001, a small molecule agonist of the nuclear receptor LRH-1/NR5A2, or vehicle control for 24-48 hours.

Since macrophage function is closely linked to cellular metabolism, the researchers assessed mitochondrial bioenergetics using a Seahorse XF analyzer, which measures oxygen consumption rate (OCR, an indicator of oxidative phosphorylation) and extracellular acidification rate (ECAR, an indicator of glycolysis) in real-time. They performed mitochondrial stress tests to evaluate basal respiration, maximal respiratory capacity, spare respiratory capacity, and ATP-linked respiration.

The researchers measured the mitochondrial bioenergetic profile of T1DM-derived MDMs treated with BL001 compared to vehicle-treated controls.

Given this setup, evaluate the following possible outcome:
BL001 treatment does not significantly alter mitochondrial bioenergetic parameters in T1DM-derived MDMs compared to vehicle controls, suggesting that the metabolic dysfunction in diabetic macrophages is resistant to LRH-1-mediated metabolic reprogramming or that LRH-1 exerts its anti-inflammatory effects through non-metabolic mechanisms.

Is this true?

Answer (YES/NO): NO